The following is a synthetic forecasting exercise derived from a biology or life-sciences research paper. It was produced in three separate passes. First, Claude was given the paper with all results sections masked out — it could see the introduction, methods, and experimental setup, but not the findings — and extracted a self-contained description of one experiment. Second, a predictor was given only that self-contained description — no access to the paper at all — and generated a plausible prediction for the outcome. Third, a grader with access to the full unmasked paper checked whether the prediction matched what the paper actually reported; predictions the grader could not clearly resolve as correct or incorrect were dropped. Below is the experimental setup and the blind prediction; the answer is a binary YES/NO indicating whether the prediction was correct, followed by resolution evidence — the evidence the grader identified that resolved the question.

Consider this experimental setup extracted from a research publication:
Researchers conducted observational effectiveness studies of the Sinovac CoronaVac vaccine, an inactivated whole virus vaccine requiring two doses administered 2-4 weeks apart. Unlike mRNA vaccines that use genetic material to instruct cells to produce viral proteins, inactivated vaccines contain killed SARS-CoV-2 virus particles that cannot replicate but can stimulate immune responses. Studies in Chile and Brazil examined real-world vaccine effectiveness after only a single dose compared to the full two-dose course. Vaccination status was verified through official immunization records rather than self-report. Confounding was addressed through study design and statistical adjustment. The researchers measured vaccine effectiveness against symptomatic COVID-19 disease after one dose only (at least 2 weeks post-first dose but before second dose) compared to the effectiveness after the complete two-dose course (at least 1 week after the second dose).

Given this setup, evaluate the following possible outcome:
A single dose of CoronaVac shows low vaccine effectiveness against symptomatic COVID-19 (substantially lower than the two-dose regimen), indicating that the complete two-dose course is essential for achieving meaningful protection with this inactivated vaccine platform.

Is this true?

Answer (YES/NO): YES